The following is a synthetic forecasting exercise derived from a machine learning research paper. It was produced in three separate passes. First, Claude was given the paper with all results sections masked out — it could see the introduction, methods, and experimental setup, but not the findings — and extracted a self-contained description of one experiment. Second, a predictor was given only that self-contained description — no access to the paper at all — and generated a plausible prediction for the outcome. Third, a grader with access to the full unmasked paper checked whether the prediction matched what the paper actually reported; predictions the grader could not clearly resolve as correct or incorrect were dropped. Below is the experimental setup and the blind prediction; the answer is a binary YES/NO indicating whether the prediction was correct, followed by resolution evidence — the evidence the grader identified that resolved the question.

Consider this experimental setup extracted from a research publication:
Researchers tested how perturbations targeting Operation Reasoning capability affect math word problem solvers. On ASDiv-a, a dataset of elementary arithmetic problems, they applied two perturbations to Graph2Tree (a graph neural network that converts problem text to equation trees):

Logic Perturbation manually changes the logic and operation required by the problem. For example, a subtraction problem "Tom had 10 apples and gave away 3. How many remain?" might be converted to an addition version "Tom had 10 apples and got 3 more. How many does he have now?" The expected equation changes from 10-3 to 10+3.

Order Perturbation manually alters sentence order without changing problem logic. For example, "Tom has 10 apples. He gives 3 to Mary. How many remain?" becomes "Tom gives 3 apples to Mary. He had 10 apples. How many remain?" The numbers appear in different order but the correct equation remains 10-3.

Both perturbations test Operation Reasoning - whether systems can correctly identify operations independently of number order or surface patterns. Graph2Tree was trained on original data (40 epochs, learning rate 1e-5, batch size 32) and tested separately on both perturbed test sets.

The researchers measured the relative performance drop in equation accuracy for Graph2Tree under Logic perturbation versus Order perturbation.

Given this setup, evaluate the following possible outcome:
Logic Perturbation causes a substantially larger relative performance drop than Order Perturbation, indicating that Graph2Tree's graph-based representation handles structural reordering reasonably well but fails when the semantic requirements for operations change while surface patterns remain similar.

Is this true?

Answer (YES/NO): NO